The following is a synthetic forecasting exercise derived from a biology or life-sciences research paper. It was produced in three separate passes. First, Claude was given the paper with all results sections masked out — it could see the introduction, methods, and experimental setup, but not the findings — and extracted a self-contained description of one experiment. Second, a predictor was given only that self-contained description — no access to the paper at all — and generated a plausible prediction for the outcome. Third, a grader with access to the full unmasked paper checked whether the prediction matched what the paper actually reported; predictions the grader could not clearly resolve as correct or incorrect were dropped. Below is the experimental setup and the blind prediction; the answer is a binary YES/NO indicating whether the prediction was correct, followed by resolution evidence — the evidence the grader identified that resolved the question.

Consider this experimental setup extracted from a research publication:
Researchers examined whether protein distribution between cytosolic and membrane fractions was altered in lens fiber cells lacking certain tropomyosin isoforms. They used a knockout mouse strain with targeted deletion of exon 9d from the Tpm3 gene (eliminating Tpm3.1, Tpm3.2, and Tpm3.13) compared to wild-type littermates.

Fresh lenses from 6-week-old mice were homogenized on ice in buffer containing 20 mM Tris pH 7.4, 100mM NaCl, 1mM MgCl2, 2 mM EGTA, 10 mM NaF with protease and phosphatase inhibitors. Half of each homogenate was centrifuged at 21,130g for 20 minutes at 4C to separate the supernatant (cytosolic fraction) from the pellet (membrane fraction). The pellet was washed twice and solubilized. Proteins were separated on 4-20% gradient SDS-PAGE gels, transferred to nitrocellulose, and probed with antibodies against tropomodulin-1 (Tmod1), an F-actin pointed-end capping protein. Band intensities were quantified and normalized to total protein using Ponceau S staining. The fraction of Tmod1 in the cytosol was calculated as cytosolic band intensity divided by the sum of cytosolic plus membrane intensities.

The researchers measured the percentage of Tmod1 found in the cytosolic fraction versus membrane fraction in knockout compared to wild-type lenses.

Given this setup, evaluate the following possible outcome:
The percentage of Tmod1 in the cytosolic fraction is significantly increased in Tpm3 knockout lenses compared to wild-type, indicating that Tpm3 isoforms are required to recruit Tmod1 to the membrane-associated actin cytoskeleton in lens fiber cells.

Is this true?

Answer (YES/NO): NO